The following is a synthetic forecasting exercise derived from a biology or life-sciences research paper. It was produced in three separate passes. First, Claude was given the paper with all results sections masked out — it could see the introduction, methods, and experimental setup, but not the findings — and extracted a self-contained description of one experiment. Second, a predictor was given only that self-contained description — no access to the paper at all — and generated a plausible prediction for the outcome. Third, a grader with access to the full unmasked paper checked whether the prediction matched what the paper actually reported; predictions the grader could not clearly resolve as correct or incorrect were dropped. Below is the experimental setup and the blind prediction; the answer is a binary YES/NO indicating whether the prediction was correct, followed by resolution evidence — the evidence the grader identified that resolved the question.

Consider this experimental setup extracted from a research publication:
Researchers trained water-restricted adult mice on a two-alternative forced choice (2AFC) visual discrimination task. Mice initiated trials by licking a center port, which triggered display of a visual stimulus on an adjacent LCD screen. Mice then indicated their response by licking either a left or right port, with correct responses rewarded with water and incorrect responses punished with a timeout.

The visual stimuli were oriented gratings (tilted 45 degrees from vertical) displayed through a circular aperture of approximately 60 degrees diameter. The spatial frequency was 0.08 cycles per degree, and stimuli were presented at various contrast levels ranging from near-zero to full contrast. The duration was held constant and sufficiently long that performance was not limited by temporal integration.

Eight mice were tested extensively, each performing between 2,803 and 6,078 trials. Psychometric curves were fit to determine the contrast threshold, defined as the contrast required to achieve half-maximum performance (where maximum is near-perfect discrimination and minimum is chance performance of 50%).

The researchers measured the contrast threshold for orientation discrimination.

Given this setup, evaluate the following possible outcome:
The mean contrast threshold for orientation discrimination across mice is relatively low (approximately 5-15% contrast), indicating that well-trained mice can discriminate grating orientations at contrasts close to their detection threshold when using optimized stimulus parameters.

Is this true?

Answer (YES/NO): NO